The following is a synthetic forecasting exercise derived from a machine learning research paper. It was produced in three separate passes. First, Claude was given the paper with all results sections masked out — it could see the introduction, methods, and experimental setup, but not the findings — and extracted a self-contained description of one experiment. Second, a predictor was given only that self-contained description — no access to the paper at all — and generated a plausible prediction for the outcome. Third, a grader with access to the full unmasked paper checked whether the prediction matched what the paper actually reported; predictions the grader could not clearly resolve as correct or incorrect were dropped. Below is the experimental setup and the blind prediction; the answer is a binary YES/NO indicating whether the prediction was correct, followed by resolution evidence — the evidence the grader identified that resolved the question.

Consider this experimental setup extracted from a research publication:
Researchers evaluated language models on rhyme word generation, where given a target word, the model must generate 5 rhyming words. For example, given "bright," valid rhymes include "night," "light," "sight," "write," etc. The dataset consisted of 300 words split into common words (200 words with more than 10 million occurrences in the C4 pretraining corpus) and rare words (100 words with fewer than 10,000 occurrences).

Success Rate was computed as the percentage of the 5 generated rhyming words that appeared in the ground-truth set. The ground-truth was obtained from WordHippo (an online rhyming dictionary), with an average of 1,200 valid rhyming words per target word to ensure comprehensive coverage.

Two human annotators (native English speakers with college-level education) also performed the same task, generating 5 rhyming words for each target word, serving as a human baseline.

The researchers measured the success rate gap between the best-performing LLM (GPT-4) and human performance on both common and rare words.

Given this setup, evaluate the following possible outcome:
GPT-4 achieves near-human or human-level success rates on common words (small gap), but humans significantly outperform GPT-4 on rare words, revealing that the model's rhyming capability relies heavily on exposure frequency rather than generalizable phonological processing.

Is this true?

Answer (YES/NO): NO